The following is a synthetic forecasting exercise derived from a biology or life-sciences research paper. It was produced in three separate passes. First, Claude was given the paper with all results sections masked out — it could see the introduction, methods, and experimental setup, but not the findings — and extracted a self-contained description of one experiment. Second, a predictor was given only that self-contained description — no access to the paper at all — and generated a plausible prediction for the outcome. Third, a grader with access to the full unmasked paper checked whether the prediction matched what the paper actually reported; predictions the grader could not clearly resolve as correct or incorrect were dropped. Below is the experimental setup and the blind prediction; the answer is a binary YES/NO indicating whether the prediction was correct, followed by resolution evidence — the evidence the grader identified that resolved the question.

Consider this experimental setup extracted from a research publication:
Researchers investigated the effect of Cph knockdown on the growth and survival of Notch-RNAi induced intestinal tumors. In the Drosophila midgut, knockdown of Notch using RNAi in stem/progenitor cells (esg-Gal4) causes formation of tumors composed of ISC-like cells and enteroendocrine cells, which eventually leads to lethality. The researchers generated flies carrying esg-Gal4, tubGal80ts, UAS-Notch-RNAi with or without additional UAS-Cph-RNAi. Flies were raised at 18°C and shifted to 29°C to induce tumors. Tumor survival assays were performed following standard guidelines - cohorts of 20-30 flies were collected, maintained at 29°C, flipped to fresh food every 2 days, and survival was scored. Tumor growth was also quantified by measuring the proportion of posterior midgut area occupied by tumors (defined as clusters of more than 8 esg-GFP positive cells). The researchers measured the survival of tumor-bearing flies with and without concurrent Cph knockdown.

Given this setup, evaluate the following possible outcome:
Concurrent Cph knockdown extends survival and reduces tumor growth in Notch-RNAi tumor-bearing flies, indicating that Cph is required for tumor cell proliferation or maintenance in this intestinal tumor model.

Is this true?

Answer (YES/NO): YES